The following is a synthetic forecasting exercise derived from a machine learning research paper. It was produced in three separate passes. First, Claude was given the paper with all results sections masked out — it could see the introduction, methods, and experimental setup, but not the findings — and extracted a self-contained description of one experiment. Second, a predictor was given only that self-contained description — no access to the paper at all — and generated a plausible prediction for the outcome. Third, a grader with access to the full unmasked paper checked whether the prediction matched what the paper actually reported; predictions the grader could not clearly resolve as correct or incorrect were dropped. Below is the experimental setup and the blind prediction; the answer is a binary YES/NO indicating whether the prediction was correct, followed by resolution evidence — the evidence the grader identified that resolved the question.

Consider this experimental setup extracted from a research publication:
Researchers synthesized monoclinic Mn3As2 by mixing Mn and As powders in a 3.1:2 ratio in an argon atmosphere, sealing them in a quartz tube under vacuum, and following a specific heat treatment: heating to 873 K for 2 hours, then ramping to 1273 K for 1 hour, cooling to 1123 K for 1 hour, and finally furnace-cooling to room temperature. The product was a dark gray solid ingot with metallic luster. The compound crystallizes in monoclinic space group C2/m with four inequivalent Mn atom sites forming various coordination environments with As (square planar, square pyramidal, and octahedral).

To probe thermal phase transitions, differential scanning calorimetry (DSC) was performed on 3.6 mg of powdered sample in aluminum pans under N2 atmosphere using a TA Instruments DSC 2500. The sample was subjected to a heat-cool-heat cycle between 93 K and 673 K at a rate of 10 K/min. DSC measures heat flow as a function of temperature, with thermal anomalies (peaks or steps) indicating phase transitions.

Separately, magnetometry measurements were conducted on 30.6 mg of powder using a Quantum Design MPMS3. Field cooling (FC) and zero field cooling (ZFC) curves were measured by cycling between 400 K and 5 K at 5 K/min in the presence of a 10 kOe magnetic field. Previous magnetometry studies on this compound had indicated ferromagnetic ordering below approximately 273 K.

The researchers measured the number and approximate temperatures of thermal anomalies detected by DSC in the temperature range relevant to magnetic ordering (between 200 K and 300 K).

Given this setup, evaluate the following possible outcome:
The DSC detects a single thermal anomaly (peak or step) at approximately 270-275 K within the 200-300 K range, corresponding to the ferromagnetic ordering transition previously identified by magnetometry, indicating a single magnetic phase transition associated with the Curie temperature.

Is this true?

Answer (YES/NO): NO